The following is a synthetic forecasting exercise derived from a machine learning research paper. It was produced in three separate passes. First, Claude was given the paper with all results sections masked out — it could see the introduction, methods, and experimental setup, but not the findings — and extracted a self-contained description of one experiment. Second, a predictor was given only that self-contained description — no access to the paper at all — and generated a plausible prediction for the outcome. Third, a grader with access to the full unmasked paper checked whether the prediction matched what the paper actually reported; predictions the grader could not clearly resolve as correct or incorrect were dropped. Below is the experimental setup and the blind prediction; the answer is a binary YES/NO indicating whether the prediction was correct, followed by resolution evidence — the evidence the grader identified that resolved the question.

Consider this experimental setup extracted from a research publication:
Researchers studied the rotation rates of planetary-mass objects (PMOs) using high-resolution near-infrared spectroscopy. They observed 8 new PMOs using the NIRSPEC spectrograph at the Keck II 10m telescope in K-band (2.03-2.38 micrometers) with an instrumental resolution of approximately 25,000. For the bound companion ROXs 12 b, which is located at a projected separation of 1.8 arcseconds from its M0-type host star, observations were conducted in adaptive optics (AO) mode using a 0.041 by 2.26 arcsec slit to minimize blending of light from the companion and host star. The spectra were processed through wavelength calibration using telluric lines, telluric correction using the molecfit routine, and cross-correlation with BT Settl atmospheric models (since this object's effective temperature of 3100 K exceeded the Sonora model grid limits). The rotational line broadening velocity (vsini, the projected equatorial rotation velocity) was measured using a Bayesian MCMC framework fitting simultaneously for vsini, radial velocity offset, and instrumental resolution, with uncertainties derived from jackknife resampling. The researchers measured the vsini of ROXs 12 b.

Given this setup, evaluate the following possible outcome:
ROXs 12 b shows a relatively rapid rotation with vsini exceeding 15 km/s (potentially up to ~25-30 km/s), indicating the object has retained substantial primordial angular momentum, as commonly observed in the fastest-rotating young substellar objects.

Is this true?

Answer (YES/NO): NO